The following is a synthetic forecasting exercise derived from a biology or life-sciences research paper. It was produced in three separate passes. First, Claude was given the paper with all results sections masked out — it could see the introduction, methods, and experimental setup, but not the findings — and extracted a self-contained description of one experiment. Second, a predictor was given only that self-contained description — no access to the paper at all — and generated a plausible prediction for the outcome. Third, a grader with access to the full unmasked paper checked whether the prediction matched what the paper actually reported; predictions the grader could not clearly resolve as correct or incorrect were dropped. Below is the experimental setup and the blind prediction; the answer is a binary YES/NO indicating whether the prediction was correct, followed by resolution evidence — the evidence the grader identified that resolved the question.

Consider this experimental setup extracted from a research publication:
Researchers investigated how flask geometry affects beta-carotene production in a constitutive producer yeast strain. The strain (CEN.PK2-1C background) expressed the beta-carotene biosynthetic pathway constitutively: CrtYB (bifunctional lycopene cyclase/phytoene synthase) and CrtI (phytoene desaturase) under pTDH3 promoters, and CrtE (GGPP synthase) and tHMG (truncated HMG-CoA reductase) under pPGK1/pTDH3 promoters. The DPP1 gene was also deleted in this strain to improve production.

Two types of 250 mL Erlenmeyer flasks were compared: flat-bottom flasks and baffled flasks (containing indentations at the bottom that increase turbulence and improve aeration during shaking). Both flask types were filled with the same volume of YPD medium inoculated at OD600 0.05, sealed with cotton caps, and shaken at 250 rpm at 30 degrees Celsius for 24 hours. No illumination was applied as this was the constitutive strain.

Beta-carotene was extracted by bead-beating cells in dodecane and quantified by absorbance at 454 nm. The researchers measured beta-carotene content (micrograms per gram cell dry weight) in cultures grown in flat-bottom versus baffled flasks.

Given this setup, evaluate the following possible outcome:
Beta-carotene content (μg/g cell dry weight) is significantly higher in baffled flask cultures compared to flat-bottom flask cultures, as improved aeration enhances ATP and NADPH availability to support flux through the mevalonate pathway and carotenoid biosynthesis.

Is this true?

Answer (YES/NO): NO